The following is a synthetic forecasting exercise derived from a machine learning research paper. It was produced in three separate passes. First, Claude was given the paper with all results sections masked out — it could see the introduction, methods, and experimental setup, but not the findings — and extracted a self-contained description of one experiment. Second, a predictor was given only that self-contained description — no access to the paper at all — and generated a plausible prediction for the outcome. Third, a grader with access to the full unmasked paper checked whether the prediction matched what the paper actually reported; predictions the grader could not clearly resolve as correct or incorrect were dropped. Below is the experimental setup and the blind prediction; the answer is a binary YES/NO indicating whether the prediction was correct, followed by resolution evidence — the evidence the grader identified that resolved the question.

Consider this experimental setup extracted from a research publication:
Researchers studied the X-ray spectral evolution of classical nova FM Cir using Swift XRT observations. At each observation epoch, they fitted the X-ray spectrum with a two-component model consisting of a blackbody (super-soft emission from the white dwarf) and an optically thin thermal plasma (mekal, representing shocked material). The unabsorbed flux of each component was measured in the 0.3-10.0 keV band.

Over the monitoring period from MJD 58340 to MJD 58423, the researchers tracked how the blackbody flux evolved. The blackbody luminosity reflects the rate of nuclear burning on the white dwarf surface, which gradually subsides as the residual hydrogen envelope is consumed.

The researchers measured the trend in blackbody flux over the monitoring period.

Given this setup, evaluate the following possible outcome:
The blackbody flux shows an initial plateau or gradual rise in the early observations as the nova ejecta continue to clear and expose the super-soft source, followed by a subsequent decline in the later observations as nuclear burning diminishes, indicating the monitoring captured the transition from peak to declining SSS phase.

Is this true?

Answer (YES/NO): YES